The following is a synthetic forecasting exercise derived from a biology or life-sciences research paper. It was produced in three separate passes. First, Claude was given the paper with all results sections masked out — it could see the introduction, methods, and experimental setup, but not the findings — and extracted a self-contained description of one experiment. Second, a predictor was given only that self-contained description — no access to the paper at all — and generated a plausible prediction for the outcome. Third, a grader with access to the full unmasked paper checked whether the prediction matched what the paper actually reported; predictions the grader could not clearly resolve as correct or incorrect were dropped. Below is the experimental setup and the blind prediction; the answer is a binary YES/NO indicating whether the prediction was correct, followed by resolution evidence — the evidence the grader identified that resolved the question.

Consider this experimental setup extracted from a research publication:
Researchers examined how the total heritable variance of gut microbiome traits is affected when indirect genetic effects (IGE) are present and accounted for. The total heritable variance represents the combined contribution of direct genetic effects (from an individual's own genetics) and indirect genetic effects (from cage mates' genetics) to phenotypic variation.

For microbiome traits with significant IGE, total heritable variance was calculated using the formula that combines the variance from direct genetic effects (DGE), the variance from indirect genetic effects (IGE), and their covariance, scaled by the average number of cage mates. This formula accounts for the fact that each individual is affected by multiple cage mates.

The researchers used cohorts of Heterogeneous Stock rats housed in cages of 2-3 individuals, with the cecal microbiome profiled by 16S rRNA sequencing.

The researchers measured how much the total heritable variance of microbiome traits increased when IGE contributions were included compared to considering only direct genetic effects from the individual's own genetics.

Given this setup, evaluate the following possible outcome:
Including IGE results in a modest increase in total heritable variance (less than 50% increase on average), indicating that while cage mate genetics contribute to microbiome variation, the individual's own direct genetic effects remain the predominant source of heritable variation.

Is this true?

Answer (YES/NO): NO